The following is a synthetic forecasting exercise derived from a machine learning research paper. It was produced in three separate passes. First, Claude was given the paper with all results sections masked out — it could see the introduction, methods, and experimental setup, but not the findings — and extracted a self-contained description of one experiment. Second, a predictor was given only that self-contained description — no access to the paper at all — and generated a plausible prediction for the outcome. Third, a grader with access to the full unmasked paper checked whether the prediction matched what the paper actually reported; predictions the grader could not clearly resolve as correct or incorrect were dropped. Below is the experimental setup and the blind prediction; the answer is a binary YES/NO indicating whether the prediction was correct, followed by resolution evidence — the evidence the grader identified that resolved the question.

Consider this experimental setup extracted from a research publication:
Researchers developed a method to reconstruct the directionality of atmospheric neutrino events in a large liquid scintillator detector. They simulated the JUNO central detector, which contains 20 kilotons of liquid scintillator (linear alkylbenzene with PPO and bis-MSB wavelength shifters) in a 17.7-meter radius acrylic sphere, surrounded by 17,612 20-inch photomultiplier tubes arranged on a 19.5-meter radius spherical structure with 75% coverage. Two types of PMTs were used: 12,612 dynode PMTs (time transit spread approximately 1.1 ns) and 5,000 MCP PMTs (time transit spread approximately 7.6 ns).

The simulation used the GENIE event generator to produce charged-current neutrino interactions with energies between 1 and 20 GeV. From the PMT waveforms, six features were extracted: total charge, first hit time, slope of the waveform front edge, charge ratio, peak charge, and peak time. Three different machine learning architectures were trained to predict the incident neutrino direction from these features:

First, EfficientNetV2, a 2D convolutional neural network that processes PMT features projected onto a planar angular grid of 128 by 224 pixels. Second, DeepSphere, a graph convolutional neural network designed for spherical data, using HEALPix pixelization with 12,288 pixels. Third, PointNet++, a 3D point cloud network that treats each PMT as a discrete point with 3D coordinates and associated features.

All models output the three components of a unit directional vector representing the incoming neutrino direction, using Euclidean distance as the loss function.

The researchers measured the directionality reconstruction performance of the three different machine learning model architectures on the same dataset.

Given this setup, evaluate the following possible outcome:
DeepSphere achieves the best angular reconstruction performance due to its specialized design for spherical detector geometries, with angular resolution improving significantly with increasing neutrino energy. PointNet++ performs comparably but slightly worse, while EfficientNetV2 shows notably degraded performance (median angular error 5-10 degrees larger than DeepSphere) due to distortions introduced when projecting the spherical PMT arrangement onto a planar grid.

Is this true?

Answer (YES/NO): NO